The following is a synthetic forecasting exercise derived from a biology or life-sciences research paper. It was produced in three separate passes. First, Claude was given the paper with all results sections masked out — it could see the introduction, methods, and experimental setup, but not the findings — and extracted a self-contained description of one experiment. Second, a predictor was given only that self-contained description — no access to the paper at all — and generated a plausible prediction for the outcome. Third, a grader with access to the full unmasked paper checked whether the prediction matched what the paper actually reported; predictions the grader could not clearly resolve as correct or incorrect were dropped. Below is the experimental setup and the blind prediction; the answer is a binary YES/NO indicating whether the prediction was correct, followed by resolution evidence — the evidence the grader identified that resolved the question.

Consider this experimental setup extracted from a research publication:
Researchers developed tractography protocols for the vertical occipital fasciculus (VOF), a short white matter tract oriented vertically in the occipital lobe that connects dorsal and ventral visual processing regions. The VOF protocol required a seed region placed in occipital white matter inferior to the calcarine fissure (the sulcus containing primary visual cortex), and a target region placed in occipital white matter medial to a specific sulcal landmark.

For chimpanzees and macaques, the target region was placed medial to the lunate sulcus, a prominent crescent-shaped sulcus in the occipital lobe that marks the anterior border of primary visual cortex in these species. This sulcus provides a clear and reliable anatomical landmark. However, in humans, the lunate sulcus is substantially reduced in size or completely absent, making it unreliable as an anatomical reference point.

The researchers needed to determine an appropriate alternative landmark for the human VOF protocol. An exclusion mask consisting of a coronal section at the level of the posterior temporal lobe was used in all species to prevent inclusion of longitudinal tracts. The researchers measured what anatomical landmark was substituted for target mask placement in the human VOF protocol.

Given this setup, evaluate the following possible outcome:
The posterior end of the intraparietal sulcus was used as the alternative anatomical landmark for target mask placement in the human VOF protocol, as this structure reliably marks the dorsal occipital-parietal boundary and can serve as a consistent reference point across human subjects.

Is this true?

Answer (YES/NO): NO